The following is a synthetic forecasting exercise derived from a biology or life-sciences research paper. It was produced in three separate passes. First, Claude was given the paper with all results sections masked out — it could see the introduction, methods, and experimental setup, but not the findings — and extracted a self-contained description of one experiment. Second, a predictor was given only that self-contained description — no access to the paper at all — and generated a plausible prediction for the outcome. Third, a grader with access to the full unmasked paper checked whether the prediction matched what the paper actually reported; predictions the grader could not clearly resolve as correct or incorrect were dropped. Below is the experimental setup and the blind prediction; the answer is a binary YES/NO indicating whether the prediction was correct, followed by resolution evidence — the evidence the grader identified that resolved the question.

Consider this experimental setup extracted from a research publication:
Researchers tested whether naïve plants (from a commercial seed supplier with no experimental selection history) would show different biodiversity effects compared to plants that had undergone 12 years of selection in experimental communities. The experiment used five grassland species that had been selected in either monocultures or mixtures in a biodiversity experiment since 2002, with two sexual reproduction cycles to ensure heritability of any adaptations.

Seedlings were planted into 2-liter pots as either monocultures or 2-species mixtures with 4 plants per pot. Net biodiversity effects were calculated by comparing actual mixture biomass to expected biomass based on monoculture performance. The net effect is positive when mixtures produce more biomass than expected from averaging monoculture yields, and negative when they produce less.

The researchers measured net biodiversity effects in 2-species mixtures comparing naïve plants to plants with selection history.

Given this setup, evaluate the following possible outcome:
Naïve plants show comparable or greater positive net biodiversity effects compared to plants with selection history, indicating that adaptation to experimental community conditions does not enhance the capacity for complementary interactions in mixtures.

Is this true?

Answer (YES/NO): NO